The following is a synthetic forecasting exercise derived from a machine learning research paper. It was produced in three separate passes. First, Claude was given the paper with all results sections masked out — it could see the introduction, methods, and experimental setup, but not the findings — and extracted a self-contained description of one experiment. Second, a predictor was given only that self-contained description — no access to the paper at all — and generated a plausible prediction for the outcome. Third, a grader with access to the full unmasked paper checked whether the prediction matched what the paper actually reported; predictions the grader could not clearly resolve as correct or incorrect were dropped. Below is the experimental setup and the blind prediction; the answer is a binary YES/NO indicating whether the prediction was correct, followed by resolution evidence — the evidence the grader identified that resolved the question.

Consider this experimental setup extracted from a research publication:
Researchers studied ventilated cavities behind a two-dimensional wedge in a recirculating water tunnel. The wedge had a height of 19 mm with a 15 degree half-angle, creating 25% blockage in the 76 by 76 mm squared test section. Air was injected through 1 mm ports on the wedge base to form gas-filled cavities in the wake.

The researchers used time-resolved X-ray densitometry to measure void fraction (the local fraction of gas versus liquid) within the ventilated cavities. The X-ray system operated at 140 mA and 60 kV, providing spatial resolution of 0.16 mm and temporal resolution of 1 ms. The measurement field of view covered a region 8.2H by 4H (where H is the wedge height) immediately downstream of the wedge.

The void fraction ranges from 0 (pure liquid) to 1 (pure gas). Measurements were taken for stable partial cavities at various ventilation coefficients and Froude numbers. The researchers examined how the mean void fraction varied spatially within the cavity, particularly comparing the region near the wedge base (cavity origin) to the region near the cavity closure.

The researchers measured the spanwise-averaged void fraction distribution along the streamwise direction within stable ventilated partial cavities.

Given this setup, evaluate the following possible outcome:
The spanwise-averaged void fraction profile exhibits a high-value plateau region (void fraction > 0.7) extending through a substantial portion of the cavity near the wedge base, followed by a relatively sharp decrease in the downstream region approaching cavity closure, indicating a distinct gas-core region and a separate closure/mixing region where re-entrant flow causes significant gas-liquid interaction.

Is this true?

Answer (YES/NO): YES